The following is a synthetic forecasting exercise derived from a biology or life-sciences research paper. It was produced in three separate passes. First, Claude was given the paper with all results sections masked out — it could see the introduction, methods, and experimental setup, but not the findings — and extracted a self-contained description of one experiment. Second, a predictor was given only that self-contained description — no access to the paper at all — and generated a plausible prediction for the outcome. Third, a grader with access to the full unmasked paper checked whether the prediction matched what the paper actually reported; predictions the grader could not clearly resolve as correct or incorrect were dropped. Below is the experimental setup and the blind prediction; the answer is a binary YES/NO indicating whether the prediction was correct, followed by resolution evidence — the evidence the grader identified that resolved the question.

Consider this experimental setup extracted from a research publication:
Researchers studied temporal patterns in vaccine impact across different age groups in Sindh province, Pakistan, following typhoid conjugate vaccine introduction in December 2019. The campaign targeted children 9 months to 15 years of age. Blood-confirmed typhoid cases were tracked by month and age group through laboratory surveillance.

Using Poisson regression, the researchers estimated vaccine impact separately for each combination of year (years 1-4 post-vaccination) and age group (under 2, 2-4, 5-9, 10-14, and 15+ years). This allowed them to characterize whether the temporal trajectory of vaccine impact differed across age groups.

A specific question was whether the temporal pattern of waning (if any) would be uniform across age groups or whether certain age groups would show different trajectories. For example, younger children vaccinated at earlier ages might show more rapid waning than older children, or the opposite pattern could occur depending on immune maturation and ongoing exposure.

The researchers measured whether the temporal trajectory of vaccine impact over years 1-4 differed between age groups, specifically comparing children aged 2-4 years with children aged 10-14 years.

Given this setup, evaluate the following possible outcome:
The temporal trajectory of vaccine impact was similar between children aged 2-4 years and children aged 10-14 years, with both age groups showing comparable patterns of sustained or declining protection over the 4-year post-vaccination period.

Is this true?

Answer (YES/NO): YES